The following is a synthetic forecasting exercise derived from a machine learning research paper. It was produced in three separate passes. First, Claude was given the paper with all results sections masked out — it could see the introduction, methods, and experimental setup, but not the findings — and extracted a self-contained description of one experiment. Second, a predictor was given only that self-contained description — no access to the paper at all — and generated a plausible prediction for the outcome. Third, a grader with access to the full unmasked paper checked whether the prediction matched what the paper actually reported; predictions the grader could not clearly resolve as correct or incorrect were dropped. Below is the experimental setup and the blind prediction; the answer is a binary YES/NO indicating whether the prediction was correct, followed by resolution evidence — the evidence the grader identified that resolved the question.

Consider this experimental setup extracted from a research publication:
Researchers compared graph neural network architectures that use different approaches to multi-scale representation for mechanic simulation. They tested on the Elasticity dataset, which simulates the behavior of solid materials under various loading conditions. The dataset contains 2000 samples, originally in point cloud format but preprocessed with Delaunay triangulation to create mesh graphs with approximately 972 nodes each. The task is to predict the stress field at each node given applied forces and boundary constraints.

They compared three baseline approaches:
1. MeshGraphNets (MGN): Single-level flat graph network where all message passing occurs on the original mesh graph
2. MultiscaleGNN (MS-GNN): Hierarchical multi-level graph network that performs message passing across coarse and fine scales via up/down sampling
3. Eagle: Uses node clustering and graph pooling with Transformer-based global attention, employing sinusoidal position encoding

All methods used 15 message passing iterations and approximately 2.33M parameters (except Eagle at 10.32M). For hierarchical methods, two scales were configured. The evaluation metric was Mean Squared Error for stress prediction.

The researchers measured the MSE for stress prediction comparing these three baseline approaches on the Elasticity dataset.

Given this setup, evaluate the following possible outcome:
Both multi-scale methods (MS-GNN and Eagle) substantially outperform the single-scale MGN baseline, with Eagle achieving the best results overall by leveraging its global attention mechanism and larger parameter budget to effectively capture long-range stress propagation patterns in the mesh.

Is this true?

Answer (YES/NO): YES